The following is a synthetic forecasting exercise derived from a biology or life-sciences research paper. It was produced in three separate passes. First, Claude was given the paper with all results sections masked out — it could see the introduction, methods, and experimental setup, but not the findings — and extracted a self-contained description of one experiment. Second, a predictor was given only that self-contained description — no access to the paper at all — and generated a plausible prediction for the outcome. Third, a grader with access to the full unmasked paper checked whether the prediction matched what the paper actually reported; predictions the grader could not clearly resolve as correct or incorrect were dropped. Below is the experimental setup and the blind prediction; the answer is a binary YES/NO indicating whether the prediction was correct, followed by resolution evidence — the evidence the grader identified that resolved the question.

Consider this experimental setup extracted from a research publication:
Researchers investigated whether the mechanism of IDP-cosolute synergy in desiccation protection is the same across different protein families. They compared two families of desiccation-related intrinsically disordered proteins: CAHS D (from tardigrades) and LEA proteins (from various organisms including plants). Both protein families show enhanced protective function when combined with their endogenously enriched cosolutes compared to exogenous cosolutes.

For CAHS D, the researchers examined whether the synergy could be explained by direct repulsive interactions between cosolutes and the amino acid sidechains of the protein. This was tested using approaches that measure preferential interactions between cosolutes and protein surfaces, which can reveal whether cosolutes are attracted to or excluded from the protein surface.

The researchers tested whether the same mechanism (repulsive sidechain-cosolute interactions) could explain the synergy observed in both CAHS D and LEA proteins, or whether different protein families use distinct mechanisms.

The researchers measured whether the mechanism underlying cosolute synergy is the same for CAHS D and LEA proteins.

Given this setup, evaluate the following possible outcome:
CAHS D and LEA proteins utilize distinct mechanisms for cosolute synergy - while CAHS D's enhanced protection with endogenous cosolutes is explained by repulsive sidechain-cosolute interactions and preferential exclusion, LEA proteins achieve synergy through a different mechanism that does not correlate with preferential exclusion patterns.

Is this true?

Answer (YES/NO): YES